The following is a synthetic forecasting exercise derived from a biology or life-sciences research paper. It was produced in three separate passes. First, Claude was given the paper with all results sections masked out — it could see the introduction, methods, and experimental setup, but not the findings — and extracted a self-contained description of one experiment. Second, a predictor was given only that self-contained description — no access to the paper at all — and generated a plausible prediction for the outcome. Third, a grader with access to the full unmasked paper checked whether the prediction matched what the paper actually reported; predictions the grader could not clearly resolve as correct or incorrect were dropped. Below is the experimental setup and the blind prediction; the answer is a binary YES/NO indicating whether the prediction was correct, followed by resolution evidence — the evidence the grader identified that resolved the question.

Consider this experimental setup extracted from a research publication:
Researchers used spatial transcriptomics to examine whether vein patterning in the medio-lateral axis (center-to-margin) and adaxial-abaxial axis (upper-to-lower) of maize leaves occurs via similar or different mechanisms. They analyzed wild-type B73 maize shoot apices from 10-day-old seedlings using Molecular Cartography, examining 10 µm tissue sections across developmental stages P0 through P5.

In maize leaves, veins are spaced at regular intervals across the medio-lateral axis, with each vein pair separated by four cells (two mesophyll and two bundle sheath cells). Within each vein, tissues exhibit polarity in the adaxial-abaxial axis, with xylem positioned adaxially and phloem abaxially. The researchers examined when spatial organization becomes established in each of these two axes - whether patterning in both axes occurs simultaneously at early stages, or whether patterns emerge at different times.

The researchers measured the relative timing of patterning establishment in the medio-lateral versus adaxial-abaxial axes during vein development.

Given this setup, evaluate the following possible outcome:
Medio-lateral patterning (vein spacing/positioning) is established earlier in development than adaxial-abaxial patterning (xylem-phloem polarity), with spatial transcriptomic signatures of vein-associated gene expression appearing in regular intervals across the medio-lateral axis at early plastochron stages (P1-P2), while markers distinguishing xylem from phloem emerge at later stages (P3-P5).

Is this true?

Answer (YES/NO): YES